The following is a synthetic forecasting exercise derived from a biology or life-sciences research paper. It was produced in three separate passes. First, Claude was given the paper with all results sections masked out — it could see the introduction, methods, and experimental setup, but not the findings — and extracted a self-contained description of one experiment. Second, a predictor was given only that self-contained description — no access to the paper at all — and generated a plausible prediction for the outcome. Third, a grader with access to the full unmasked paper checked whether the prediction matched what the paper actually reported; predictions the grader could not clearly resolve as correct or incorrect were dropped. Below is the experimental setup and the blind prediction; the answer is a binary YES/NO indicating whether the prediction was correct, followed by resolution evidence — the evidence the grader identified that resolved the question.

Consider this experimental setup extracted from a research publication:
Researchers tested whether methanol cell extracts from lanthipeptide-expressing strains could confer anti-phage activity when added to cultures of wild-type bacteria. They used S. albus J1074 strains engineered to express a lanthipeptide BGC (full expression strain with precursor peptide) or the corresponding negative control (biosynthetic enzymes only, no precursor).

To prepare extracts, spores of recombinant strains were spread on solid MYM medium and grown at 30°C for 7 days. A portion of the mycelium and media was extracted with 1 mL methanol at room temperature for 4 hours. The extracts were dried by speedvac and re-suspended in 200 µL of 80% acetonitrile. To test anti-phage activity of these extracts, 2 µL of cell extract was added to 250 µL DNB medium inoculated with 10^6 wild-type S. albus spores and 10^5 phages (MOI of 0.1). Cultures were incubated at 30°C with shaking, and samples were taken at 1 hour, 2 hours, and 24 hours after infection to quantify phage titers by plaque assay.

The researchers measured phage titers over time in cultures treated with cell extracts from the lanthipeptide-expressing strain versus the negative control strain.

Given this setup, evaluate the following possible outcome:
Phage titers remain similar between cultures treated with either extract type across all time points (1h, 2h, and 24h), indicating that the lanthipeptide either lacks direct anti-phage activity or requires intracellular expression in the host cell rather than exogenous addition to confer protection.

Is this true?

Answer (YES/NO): YES